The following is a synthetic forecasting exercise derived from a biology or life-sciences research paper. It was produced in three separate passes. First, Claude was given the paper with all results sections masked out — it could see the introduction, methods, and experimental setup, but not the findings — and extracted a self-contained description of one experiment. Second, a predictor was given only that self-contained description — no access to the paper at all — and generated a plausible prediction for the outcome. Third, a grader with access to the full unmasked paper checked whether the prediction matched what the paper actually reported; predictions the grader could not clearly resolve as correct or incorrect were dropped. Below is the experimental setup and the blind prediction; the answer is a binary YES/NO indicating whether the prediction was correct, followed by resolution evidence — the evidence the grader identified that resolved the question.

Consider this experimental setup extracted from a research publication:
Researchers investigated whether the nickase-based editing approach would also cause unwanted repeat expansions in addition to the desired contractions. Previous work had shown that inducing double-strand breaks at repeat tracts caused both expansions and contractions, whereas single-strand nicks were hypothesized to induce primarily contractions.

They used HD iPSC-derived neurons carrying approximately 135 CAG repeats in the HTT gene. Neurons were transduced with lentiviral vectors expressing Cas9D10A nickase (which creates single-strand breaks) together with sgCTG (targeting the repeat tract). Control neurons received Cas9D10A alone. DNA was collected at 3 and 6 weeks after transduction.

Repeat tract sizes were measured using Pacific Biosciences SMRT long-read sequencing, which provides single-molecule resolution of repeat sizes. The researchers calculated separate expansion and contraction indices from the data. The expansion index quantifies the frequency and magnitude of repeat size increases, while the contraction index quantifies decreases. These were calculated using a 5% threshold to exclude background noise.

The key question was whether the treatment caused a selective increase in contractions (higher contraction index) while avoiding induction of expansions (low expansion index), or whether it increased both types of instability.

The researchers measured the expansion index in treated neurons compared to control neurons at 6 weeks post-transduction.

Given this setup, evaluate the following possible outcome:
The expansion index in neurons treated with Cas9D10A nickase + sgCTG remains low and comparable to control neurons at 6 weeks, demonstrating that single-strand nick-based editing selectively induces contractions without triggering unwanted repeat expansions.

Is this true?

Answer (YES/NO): YES